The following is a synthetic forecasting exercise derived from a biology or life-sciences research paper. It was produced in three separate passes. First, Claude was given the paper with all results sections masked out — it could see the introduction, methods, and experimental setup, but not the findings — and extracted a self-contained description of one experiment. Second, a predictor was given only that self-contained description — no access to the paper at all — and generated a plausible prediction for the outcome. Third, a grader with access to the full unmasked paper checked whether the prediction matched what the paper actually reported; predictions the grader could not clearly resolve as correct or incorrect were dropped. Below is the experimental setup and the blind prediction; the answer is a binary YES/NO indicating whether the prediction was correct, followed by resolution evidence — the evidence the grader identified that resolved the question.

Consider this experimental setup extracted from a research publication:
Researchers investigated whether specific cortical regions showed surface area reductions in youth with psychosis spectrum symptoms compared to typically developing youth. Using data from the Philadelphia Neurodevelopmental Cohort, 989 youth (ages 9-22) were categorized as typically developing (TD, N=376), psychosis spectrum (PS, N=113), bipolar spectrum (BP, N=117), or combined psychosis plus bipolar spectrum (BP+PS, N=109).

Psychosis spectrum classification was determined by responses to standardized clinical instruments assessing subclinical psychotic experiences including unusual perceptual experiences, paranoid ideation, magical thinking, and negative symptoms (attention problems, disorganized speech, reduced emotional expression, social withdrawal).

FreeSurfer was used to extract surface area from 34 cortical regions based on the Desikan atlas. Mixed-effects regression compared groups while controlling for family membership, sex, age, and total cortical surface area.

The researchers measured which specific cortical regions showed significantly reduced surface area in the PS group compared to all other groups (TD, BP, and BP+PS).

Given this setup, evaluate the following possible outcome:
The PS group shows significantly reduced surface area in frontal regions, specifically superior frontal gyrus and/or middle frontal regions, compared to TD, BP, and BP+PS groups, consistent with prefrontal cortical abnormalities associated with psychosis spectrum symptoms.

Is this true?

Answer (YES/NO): NO